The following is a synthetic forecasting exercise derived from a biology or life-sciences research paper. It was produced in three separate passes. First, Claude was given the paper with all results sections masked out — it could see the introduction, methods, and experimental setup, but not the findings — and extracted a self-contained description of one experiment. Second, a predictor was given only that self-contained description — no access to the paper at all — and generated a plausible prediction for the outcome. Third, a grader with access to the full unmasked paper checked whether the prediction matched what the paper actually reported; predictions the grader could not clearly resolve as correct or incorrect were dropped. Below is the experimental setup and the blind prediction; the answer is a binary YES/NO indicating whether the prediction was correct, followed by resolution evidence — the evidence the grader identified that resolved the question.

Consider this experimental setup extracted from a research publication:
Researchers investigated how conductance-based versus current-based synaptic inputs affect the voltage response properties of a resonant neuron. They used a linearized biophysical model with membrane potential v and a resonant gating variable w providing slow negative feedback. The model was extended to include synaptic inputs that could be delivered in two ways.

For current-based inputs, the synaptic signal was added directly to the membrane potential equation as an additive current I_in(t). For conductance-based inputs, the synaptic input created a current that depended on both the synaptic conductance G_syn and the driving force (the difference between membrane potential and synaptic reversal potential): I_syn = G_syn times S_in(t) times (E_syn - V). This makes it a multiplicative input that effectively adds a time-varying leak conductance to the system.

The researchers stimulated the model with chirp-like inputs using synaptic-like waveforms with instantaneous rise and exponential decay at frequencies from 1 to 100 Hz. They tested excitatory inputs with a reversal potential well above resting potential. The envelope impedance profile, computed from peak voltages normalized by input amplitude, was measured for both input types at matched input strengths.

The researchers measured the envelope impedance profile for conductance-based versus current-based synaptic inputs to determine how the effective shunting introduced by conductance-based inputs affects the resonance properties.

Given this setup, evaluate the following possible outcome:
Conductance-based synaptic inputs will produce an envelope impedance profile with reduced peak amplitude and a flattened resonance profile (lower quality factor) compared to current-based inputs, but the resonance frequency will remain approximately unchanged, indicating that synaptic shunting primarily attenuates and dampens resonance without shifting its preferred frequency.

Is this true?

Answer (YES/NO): NO